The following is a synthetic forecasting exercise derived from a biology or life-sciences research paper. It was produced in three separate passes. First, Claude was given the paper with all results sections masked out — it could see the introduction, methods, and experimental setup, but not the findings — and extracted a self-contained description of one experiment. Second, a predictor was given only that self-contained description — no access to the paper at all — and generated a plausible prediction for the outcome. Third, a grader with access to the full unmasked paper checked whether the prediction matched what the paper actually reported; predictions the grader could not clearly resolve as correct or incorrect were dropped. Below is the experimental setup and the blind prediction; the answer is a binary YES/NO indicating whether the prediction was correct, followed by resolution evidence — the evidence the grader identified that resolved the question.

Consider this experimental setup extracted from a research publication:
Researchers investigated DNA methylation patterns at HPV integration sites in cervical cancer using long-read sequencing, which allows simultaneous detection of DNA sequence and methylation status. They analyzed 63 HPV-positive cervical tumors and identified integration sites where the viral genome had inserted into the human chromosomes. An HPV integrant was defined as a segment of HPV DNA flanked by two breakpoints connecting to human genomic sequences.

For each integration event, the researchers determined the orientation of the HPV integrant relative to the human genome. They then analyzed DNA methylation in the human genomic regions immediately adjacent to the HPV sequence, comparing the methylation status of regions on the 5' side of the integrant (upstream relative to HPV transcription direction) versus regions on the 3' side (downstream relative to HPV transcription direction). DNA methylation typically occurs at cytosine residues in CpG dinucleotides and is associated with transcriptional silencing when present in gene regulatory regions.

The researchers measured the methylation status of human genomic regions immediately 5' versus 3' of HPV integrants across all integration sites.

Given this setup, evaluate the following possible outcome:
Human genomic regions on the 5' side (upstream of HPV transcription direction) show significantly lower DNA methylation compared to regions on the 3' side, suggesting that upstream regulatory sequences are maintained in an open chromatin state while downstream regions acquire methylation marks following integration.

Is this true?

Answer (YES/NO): NO